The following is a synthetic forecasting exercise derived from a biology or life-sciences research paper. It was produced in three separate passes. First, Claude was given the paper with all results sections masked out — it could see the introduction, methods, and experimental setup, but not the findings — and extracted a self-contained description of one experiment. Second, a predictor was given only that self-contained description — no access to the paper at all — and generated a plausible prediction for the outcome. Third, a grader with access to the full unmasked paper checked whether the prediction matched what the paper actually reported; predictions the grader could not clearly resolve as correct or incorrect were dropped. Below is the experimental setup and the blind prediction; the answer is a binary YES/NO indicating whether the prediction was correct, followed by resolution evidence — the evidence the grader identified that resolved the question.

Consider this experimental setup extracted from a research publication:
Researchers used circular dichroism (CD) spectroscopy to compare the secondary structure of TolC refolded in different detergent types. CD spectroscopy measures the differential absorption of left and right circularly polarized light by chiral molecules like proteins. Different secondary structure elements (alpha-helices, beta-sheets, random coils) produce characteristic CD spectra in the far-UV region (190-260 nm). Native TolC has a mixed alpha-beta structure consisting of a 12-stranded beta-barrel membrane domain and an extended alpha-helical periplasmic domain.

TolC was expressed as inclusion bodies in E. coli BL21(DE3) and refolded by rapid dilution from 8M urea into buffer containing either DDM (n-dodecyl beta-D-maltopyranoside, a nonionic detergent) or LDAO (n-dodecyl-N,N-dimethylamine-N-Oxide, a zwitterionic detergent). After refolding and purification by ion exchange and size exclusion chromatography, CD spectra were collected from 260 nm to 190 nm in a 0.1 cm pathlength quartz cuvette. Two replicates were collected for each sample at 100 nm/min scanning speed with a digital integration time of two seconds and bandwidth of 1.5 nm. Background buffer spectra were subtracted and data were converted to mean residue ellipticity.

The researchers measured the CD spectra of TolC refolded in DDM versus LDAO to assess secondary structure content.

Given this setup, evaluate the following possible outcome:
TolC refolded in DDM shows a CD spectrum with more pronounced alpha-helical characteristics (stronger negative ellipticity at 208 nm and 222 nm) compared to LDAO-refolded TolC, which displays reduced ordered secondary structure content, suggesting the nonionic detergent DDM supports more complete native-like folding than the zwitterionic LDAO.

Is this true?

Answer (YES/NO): YES